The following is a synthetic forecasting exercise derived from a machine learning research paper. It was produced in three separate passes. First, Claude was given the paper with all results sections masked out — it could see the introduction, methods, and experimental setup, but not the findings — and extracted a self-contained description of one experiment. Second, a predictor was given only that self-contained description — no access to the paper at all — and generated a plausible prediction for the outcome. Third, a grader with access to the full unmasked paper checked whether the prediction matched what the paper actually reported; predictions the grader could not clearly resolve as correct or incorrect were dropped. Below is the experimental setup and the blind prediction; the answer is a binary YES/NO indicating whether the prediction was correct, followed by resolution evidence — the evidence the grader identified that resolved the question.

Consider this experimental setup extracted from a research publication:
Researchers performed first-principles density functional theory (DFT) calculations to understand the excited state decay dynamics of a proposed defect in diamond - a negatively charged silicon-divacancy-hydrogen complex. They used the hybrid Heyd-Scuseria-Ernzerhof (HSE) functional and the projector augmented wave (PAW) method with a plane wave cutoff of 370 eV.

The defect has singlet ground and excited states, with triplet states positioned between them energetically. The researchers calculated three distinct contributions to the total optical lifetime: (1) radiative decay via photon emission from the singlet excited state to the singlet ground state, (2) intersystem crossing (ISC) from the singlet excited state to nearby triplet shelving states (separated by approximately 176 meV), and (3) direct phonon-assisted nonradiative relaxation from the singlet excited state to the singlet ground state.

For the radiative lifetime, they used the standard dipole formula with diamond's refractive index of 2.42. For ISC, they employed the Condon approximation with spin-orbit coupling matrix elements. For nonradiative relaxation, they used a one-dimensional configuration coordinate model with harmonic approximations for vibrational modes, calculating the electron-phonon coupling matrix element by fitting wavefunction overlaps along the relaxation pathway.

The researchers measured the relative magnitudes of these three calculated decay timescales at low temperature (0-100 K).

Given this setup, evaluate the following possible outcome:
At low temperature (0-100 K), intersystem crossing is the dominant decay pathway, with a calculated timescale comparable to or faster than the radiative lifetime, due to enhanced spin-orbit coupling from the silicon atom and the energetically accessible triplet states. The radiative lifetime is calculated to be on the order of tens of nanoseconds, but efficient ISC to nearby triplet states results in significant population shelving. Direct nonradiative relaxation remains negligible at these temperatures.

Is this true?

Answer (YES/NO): NO